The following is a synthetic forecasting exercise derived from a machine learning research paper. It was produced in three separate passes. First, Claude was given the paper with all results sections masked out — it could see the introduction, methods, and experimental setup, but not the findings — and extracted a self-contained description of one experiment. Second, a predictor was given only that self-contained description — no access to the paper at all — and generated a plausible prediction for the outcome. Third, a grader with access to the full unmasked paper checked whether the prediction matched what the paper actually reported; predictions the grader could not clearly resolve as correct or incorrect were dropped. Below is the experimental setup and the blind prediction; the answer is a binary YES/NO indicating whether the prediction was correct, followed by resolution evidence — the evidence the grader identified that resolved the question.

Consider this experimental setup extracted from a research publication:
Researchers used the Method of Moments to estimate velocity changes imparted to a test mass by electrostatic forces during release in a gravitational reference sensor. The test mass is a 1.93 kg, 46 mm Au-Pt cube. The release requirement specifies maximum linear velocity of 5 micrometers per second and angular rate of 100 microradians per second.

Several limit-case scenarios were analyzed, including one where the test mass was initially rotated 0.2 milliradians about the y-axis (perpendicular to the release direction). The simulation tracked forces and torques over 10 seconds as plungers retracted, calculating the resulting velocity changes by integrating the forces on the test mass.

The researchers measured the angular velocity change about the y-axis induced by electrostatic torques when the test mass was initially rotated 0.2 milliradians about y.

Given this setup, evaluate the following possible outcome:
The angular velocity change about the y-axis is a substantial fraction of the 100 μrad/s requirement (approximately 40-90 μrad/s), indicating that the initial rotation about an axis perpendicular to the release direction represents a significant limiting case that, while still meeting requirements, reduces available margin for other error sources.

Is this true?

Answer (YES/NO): NO